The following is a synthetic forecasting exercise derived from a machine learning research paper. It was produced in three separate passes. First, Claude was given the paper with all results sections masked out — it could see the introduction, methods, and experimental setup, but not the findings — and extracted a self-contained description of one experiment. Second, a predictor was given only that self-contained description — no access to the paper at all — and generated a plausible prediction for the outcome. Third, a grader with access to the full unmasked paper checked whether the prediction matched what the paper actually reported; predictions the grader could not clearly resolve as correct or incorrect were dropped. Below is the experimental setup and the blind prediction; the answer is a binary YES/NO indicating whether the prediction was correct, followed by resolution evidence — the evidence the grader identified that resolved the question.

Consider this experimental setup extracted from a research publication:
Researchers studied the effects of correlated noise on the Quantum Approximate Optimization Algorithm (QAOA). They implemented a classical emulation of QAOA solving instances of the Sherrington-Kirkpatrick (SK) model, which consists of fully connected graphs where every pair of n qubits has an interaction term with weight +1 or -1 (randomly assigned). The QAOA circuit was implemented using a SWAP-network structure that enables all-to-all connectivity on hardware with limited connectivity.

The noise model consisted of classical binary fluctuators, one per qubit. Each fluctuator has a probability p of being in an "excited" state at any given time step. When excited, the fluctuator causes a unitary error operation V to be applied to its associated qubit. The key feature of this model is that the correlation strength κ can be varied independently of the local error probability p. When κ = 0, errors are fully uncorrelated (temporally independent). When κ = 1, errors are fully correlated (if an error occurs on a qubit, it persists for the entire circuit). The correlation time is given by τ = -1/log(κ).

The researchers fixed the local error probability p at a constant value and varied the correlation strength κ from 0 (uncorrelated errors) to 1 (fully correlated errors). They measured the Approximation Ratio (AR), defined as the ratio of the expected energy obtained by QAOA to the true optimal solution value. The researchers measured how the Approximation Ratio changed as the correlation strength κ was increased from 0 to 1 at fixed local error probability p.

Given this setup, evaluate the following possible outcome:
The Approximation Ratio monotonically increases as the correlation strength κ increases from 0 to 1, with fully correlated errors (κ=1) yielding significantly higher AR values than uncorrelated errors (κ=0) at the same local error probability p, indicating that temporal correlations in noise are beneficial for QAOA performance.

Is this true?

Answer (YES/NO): YES